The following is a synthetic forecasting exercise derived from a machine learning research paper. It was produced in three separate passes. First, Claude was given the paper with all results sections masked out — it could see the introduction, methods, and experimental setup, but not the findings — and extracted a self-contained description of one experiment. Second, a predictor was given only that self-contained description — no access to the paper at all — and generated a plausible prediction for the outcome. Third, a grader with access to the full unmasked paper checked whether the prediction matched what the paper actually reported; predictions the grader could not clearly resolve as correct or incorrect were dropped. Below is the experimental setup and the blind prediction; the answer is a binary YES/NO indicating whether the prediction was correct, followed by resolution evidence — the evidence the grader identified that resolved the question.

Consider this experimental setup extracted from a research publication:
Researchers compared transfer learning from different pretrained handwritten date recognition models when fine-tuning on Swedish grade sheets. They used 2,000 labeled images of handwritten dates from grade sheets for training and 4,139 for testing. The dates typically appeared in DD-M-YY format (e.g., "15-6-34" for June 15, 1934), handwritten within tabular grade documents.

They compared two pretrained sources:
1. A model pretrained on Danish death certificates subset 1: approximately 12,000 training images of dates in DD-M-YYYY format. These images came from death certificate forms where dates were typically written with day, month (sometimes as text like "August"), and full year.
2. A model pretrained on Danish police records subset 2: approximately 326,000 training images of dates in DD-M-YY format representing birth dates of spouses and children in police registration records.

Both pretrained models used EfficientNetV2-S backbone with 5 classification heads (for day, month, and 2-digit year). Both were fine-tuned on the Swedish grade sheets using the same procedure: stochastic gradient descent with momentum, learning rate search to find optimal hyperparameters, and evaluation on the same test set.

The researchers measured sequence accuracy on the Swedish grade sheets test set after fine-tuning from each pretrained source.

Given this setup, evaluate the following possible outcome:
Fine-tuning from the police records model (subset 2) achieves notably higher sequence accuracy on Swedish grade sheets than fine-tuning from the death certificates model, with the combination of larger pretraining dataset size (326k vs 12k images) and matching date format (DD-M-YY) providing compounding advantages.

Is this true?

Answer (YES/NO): NO